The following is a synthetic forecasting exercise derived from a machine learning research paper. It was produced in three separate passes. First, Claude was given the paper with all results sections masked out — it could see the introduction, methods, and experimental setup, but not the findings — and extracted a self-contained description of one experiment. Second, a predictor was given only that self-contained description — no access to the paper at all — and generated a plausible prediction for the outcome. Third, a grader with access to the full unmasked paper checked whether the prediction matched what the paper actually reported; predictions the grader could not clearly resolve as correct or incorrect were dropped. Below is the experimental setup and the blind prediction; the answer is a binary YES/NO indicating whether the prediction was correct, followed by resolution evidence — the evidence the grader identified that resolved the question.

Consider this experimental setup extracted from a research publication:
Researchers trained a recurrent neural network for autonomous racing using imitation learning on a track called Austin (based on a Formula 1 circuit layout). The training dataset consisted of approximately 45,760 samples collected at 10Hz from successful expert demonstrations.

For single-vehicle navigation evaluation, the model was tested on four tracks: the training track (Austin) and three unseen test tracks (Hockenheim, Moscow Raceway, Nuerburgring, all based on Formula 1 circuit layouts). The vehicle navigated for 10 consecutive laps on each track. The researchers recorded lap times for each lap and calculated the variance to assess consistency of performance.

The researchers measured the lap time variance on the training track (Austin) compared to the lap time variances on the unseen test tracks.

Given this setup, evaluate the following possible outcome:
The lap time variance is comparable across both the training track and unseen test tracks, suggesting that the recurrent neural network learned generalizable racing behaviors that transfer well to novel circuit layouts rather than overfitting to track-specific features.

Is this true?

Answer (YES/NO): NO